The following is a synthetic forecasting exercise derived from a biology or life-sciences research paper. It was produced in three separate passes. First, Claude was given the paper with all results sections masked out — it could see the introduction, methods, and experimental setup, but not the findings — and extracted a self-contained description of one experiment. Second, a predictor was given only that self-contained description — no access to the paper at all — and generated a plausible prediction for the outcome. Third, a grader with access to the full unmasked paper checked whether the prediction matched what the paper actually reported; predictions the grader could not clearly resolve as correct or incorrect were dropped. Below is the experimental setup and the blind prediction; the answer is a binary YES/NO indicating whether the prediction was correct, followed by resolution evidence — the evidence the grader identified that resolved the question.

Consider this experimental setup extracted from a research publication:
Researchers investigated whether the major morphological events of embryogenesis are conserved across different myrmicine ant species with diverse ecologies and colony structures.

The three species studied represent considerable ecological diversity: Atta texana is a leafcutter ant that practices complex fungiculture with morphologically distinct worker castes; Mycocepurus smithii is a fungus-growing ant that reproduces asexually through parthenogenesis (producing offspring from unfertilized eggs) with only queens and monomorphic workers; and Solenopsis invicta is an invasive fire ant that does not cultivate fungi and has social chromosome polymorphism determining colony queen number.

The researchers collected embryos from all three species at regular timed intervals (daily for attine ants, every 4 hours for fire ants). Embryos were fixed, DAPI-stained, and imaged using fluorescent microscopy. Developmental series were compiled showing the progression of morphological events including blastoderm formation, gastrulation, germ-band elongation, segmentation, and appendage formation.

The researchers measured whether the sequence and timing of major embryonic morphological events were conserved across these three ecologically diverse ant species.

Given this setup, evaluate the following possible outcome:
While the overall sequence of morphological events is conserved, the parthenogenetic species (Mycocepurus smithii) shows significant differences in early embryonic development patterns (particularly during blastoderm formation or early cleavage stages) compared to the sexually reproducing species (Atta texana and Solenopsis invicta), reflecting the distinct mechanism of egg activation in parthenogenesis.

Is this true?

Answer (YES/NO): NO